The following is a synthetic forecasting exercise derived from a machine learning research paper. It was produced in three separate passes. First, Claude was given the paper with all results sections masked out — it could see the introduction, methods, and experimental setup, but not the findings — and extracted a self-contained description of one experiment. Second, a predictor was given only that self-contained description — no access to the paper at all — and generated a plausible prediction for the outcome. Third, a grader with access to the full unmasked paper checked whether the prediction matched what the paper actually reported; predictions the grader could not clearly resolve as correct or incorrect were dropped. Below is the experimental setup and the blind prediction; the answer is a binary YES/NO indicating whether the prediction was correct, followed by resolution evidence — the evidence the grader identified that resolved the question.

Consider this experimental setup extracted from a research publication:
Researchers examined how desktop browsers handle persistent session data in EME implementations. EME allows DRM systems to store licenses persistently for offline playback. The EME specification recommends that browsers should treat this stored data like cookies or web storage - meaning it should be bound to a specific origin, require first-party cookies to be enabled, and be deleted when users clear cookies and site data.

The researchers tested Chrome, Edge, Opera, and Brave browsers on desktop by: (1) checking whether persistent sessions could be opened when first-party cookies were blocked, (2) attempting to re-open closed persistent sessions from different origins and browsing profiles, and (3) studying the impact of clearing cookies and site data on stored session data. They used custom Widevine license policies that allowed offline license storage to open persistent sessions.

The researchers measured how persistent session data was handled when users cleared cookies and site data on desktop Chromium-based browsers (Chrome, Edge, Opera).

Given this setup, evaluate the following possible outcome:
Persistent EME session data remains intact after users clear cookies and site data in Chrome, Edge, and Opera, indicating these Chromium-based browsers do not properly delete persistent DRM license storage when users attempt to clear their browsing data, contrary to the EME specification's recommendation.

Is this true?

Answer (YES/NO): NO